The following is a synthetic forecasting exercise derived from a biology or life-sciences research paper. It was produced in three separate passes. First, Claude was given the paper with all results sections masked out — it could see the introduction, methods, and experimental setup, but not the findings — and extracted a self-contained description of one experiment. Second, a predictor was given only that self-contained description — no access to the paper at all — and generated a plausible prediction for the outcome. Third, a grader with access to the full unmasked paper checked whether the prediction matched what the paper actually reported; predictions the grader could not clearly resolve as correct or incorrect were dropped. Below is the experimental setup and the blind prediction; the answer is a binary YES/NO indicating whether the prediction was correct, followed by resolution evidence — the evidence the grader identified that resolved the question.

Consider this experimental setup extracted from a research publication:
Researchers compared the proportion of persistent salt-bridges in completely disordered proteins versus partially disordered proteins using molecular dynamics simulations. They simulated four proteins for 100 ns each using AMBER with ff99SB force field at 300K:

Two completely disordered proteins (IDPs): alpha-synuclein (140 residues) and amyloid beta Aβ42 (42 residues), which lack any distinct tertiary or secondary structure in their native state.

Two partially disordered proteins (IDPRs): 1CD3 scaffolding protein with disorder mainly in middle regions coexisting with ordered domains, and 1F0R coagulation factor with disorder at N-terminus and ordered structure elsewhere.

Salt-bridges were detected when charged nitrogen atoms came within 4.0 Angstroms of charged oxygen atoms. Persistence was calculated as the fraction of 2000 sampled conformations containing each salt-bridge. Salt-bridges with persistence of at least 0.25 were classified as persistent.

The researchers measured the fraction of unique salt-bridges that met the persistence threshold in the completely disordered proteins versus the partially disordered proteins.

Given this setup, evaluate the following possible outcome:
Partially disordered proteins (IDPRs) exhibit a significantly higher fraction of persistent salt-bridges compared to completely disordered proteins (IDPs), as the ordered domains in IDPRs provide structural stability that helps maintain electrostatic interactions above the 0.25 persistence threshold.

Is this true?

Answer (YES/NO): YES